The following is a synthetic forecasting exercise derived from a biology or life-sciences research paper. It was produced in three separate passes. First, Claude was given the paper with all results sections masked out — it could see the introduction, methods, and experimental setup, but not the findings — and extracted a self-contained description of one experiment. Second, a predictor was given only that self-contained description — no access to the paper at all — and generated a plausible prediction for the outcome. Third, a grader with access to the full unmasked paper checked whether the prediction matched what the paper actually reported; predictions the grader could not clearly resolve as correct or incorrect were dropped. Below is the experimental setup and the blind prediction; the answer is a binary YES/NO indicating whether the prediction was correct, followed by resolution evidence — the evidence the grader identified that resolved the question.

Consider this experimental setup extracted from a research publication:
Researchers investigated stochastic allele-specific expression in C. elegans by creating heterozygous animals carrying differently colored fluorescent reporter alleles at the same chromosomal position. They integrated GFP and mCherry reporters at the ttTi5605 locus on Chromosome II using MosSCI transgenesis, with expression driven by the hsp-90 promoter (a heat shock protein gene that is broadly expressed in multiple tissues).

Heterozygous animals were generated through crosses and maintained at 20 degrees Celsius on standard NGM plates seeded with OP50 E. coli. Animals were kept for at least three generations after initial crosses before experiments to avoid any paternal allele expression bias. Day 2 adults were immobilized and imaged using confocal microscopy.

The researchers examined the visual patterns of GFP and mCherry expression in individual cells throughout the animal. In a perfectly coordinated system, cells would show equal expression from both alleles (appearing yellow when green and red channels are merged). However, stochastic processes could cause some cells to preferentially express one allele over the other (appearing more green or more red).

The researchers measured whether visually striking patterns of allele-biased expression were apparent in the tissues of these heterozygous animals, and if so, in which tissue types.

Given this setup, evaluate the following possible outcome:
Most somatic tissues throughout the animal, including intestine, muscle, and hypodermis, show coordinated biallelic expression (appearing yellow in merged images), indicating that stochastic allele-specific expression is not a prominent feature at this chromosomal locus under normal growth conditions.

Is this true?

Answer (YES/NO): NO